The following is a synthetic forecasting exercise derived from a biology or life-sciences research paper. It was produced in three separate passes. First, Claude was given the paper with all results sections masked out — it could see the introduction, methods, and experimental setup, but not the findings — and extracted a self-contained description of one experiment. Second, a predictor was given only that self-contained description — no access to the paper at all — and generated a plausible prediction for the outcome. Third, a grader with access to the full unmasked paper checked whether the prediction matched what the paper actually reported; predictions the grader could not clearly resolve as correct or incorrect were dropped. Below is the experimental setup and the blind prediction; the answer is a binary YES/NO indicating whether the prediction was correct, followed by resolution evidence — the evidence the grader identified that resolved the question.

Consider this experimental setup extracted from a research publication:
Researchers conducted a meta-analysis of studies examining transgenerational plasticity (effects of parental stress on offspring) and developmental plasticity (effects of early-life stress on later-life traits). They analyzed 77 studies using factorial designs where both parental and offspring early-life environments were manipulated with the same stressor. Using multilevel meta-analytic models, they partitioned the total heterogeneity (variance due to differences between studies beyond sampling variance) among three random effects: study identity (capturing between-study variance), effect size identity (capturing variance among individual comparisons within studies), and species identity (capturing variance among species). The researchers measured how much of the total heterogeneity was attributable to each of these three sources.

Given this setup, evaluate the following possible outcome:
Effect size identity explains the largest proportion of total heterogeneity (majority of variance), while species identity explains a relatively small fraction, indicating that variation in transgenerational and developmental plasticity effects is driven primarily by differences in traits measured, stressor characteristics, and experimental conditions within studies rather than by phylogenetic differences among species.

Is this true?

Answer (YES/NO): YES